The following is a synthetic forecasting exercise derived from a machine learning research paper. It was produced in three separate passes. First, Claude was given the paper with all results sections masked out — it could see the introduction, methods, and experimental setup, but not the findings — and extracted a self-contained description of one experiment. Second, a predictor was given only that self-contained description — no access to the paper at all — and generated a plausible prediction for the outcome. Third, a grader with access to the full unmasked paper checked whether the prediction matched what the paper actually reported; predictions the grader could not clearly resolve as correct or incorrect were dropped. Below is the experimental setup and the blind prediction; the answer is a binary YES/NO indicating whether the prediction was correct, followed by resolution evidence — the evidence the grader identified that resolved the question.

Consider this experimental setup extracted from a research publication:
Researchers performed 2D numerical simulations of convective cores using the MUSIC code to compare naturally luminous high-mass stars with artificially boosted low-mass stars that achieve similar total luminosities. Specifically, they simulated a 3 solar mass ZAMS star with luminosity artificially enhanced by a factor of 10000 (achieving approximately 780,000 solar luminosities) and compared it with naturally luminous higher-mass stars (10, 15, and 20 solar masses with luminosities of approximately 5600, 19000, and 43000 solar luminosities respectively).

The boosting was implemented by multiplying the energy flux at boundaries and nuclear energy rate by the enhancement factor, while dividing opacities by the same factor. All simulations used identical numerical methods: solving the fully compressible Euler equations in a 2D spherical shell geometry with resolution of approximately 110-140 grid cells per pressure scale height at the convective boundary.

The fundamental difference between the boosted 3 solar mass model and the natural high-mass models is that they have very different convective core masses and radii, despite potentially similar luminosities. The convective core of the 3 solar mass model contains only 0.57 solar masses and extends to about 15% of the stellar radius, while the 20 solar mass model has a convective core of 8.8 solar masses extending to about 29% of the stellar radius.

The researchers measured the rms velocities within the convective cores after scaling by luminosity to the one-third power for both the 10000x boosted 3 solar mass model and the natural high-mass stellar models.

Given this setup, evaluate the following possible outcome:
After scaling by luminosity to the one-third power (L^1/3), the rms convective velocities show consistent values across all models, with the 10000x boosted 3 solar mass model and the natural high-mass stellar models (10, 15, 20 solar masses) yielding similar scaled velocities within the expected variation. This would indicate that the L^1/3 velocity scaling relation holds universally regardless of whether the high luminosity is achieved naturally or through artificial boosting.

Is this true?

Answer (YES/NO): YES